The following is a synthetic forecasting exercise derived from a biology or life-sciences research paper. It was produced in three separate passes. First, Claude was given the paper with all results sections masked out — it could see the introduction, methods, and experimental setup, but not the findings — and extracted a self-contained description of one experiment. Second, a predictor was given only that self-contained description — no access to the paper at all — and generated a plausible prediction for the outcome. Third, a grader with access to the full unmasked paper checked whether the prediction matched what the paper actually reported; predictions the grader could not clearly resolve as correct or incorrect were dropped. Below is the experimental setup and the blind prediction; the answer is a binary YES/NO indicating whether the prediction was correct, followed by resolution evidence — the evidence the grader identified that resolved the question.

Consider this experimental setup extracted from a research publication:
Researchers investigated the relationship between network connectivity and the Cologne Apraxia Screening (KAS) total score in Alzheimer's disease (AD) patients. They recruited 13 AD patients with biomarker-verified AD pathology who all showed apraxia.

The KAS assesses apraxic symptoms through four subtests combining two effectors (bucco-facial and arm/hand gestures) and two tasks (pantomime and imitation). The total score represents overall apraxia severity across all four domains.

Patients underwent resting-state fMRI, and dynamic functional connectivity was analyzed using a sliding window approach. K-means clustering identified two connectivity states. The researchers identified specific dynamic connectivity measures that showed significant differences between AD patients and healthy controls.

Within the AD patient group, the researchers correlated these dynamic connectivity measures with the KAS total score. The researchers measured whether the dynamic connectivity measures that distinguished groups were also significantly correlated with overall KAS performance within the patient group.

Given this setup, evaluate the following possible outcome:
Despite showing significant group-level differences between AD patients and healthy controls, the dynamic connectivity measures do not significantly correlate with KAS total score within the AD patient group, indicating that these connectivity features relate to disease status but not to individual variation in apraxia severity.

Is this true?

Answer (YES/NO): NO